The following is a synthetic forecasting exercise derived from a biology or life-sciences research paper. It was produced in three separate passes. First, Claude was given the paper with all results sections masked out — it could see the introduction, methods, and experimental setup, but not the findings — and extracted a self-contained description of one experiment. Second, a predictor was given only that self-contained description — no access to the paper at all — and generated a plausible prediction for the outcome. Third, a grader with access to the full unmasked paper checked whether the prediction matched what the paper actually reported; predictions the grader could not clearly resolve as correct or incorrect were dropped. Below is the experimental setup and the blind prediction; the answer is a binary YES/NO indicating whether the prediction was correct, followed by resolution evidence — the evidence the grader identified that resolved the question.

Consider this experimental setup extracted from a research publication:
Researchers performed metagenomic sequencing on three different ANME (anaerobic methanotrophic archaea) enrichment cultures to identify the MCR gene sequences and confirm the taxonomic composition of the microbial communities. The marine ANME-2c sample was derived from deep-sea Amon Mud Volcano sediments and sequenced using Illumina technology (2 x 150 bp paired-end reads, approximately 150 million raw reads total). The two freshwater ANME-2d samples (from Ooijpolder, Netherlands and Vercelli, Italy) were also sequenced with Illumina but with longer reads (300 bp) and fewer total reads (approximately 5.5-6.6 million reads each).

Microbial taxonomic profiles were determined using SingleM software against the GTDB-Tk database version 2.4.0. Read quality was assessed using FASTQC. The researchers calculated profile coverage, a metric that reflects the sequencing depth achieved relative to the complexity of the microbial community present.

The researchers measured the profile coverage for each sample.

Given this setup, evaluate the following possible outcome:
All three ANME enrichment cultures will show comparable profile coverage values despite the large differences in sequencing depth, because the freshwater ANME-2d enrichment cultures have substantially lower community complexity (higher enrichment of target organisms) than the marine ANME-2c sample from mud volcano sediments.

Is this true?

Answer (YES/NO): NO